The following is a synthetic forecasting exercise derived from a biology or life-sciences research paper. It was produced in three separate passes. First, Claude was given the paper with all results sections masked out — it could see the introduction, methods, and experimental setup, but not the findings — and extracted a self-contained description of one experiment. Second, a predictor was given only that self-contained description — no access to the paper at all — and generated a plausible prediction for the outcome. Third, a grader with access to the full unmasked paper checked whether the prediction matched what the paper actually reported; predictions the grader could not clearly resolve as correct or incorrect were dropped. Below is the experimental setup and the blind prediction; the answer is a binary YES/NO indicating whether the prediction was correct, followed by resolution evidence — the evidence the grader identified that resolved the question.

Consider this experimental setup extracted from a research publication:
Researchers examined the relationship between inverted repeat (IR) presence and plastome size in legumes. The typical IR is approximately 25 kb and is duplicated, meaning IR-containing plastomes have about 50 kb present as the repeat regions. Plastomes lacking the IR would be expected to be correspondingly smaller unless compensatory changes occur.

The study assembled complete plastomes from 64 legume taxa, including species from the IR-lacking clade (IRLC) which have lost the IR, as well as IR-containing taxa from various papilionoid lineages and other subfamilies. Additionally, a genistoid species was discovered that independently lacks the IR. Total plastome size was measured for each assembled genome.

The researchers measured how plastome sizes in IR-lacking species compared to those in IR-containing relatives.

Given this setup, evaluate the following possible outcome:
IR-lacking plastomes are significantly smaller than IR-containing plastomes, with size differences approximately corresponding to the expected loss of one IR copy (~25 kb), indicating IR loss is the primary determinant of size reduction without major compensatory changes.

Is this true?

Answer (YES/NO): YES